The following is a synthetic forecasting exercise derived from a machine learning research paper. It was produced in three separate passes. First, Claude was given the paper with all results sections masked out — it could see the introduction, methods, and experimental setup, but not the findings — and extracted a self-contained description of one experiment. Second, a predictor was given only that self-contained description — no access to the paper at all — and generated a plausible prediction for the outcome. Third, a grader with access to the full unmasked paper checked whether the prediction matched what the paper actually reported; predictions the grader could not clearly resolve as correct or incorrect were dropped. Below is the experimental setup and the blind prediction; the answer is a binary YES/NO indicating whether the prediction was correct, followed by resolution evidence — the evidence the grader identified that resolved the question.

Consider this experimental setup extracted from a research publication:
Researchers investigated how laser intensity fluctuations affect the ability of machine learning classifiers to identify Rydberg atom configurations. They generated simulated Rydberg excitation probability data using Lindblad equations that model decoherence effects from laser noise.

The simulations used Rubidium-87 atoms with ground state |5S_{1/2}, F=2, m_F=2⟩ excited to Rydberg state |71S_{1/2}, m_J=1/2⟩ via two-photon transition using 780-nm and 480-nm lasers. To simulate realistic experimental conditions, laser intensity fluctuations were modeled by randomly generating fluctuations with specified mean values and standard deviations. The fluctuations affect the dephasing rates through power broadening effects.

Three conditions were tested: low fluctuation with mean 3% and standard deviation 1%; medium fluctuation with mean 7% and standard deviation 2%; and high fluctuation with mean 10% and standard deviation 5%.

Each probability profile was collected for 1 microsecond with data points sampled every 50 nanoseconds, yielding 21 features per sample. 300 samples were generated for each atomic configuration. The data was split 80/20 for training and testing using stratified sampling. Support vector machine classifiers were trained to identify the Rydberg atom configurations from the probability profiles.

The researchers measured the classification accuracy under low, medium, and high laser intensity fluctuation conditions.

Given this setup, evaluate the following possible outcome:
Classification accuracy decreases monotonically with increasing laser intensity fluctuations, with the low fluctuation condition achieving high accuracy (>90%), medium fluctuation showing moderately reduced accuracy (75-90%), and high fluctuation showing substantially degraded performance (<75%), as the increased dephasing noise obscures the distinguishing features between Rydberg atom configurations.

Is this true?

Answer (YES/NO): NO